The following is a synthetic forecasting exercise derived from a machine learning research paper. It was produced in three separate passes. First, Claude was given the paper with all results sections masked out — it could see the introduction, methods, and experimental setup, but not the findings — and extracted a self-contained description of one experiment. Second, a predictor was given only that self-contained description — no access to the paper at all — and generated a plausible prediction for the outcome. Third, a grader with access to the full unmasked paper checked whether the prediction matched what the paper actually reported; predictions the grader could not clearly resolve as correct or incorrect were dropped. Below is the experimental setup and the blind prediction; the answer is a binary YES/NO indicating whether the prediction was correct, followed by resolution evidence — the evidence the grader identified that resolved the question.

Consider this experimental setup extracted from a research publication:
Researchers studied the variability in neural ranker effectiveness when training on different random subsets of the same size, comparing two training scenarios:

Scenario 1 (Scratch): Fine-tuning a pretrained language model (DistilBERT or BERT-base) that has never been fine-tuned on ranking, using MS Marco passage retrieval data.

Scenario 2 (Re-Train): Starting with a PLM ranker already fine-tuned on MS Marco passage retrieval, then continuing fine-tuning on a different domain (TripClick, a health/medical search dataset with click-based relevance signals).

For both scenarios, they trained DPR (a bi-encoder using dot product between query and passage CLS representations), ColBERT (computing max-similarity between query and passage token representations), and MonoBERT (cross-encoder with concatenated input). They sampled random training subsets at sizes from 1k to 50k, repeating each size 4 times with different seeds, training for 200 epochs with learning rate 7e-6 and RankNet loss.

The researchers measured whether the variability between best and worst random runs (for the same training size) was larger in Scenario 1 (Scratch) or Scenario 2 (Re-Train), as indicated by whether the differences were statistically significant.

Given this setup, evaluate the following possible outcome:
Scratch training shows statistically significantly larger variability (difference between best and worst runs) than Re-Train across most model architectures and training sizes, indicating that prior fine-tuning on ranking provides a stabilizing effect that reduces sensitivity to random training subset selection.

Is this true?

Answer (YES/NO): NO